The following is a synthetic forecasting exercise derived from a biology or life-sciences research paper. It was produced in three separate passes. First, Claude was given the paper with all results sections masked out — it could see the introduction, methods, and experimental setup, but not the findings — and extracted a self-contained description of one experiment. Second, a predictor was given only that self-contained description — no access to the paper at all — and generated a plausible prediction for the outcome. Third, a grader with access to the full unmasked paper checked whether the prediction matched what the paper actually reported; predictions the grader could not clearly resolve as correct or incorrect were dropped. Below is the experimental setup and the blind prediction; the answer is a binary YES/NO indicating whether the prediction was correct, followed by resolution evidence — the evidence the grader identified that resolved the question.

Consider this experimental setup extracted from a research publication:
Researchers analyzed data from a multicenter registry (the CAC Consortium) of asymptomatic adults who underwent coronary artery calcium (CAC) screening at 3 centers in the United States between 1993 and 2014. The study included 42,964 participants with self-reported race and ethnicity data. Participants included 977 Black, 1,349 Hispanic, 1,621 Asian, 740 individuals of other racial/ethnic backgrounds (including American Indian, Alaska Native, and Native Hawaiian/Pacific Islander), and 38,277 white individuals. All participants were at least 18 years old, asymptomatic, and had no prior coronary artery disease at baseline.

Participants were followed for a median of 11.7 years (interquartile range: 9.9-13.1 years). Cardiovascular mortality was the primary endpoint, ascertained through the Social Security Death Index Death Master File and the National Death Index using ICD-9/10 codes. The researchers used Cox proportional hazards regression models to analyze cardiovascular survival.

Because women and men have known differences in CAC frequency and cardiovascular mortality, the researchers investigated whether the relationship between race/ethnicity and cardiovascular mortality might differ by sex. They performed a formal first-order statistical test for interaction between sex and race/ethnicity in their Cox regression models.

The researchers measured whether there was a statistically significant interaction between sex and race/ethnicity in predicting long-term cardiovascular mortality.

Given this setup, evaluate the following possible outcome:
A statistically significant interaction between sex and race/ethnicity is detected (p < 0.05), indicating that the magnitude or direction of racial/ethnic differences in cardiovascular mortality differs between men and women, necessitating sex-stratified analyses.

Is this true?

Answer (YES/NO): YES